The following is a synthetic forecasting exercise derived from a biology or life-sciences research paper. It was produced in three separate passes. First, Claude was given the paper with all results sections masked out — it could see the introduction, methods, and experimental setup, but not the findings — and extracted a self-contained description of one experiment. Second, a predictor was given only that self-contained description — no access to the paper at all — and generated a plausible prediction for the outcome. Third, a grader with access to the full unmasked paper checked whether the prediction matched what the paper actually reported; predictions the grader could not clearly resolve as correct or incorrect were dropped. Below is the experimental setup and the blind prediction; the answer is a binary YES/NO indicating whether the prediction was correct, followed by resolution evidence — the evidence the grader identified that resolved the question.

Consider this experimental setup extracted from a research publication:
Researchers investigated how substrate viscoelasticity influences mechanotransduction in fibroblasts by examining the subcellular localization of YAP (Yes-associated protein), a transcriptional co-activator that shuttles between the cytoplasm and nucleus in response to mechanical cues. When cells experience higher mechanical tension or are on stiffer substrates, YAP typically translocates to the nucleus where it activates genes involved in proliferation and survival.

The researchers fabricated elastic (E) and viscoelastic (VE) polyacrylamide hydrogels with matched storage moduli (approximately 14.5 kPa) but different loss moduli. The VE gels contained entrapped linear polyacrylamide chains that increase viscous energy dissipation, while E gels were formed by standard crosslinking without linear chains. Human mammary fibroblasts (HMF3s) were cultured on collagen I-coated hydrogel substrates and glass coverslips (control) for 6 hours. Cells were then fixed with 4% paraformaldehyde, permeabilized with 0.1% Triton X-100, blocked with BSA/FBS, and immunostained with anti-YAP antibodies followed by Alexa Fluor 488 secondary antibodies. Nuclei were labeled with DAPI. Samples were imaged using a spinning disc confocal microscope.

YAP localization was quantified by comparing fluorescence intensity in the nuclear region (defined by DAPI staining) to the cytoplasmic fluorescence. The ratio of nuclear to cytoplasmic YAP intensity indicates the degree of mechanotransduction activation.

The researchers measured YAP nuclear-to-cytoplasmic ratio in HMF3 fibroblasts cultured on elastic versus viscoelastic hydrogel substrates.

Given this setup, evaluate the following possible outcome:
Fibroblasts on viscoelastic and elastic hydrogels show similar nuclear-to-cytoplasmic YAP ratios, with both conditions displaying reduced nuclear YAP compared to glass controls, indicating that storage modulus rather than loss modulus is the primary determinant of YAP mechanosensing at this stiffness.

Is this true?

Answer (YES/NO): NO